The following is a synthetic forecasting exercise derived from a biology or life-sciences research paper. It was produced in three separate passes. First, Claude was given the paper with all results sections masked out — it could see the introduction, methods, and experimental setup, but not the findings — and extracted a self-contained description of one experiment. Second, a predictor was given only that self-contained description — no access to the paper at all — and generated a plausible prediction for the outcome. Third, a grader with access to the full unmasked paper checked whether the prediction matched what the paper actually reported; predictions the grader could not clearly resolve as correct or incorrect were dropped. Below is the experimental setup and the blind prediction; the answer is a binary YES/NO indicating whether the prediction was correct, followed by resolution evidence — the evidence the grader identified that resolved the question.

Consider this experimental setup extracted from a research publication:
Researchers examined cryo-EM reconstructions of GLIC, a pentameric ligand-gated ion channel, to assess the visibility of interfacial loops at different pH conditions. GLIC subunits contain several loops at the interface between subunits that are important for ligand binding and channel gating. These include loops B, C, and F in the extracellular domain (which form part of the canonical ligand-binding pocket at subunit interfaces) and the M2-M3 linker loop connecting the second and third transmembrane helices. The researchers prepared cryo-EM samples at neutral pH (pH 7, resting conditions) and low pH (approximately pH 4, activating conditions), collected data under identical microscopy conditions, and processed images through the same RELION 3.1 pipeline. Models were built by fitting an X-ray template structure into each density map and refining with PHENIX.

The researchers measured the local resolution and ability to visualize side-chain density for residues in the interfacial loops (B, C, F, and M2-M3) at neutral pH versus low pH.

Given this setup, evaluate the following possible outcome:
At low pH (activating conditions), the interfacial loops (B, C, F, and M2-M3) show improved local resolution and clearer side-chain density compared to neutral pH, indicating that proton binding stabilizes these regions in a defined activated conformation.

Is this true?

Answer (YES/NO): NO